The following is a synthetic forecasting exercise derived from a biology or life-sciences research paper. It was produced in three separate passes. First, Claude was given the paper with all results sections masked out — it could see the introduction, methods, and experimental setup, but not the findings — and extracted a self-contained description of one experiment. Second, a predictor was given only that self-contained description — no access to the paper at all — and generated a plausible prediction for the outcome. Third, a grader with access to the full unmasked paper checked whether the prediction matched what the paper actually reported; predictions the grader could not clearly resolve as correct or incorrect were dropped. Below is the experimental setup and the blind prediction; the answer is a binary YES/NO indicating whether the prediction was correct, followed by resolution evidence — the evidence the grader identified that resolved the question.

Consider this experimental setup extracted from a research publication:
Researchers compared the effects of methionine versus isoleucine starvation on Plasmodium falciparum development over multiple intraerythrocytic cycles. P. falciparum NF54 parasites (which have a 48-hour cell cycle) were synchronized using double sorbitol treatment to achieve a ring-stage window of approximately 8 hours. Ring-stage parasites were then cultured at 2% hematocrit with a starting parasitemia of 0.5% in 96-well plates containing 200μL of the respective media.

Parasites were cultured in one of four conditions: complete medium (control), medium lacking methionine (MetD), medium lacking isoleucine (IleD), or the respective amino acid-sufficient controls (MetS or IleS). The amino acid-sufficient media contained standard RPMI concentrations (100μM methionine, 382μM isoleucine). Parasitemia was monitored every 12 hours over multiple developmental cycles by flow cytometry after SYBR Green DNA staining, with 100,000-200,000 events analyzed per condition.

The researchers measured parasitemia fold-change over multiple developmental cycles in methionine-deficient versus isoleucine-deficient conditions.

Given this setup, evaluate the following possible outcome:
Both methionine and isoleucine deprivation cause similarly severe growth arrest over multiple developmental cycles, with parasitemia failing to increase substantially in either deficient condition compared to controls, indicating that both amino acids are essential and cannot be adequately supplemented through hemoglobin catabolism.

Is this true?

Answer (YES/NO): NO